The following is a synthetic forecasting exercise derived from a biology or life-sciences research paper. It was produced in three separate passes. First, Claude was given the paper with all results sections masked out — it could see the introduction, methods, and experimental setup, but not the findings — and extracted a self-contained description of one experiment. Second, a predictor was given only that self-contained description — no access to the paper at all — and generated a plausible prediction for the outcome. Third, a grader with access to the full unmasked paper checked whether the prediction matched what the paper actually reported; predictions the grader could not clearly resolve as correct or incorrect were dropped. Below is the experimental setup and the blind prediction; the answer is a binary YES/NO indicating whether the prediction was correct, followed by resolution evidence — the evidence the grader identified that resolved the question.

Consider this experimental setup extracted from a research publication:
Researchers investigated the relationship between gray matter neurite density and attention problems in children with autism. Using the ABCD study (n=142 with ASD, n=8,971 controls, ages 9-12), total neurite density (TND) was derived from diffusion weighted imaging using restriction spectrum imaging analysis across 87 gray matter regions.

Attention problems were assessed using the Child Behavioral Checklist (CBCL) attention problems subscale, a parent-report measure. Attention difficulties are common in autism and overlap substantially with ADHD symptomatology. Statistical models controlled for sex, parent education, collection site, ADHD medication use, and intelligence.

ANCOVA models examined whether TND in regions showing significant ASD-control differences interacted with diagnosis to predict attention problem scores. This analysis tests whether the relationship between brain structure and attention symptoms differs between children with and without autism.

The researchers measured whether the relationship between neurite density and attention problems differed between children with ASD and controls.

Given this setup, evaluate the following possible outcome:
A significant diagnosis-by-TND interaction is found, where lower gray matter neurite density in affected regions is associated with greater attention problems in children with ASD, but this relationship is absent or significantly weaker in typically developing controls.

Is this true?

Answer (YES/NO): NO